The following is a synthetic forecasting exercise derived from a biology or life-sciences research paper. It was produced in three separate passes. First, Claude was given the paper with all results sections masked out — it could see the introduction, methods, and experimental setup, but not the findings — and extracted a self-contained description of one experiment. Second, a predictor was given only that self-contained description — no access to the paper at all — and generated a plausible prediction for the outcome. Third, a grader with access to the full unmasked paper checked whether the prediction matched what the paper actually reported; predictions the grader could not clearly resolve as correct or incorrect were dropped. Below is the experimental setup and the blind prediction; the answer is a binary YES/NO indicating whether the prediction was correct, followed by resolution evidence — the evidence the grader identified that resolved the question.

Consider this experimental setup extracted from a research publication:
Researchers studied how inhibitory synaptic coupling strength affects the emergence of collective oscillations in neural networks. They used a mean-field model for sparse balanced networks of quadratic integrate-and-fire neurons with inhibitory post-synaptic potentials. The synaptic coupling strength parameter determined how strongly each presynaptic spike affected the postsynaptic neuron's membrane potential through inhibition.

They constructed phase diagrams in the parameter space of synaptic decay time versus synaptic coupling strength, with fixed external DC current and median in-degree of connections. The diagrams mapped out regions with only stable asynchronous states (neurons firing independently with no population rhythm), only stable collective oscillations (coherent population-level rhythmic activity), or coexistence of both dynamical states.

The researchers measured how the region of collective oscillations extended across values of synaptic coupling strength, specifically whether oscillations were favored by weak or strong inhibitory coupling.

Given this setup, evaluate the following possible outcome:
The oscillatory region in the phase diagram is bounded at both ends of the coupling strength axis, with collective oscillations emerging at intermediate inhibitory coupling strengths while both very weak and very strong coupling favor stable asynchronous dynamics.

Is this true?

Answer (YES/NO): NO